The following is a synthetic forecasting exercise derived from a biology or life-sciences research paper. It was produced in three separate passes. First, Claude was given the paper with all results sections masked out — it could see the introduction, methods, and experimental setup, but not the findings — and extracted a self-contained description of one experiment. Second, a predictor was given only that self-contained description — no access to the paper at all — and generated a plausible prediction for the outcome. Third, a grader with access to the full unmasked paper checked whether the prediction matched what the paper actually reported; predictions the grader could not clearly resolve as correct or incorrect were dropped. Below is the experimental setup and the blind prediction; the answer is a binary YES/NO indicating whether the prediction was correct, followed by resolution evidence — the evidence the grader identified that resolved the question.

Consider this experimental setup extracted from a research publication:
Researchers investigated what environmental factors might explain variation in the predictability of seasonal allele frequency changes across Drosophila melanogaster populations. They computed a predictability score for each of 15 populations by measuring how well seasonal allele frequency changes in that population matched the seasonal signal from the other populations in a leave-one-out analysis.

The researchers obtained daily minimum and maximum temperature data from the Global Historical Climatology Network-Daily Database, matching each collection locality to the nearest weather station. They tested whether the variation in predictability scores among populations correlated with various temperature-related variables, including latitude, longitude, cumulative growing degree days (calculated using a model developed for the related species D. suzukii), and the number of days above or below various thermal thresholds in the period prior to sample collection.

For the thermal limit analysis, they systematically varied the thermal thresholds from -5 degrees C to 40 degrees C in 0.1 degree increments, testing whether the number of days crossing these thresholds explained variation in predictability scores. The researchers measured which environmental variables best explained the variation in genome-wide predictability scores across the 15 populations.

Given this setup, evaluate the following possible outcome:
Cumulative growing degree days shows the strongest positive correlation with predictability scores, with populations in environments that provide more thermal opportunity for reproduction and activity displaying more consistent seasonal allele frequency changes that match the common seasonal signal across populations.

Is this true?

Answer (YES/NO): NO